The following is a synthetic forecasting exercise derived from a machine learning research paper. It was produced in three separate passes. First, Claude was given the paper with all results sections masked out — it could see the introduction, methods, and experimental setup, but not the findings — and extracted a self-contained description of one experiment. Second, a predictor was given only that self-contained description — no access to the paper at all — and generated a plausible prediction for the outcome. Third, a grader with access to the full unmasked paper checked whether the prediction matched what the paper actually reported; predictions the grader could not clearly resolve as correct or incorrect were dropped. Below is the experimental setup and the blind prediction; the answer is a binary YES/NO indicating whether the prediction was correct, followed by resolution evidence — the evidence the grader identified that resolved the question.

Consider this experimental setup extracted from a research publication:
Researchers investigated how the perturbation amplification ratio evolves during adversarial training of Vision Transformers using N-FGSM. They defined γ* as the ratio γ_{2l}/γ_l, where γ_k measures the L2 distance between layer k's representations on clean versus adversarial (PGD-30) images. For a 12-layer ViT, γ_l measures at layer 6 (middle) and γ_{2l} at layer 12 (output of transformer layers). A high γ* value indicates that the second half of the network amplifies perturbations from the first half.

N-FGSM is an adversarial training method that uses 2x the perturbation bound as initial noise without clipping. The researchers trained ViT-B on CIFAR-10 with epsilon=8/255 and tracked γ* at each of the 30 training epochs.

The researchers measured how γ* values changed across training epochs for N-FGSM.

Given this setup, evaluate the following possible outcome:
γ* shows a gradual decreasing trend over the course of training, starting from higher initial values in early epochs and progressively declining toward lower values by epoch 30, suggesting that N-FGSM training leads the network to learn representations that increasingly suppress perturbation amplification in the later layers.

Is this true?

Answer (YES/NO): NO